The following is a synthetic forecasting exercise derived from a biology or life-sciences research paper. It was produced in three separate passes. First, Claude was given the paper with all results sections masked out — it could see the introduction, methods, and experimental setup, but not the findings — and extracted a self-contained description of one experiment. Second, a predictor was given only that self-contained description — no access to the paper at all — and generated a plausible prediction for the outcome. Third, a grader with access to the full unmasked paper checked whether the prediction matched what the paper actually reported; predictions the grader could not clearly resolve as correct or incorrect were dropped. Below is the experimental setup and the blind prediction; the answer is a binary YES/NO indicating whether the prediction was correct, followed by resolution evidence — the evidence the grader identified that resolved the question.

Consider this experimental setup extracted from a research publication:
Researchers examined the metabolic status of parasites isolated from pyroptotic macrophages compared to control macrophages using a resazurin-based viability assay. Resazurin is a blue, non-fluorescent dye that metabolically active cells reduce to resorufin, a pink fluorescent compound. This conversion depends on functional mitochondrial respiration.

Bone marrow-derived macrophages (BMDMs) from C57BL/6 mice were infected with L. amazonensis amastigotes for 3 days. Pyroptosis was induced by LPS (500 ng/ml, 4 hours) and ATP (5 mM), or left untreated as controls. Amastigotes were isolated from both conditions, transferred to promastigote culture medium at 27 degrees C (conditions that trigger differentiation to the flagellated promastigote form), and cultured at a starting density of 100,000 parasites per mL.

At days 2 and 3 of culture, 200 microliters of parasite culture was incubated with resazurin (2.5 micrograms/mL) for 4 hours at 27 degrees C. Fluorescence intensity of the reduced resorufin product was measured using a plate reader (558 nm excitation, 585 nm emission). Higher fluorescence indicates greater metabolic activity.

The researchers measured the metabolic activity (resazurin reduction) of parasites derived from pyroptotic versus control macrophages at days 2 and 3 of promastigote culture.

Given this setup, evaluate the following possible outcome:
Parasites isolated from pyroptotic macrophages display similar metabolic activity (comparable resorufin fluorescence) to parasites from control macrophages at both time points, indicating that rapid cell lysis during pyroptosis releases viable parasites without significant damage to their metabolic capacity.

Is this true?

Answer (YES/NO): YES